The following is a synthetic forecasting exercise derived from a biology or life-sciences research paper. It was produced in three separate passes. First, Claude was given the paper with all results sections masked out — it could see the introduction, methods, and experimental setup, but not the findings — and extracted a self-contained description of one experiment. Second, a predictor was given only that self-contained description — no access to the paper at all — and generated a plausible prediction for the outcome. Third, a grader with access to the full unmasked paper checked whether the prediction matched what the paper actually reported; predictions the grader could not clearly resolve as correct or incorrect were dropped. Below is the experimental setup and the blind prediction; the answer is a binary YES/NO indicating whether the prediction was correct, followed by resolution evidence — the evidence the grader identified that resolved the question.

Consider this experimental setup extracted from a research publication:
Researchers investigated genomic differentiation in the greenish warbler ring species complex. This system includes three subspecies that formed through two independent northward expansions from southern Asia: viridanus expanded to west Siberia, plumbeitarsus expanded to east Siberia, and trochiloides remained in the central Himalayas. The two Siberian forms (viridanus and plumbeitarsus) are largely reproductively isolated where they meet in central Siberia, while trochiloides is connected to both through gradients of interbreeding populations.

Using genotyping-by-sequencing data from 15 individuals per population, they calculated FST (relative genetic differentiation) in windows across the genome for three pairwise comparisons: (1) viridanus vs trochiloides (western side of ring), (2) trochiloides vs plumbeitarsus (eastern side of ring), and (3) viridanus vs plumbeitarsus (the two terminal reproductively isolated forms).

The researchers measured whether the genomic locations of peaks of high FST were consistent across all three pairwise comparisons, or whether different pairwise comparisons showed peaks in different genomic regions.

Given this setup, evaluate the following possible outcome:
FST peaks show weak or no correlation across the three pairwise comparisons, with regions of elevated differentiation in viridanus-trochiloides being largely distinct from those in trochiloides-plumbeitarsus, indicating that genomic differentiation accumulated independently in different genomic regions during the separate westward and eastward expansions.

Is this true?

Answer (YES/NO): NO